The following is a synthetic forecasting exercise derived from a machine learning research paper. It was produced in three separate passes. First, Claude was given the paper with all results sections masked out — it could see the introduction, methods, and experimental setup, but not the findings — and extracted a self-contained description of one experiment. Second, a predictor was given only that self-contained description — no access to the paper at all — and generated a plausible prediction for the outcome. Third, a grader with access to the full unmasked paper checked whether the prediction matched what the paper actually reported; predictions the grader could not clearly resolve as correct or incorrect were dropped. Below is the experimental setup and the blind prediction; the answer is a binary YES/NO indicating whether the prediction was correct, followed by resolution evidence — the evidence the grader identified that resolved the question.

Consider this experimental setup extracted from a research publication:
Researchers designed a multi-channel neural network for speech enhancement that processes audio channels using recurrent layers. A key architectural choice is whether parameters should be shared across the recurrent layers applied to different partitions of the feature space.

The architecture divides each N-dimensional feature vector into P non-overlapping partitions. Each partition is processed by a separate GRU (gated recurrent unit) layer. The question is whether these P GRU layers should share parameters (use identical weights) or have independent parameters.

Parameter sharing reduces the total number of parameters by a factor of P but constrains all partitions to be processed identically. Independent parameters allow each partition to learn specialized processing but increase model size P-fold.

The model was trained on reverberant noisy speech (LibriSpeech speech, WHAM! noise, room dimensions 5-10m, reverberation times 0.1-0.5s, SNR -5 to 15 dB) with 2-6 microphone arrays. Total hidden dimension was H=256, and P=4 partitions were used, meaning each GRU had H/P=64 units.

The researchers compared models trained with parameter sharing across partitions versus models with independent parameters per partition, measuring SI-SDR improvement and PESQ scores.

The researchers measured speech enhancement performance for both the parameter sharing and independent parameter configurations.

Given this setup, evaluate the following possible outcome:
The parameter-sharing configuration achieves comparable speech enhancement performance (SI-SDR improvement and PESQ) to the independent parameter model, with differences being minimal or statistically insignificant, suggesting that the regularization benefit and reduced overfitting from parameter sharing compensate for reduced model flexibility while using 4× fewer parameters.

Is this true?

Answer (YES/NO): NO